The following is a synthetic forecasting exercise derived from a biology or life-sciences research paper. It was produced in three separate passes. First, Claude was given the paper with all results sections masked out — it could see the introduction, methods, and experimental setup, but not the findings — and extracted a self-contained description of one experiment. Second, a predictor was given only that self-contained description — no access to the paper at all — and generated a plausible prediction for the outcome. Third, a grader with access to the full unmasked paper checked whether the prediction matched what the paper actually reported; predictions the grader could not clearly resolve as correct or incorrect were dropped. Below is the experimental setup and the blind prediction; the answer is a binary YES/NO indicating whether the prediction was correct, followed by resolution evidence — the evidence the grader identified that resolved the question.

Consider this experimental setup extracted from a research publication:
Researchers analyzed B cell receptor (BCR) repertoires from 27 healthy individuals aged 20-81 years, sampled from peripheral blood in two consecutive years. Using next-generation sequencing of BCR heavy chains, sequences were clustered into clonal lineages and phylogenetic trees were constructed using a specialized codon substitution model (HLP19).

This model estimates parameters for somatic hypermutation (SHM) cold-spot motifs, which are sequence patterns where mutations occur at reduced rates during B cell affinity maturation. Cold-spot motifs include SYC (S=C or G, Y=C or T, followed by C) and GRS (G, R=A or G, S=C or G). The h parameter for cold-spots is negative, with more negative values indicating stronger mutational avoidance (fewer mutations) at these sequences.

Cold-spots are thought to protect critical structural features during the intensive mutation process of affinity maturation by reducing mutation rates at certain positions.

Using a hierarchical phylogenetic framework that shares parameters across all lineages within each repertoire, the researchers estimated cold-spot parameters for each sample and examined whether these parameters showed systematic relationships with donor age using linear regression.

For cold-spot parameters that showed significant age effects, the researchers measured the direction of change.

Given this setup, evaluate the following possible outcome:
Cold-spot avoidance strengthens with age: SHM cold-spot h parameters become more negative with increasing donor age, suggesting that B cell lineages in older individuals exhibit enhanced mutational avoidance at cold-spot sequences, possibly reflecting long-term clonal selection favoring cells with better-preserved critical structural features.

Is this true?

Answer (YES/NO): NO